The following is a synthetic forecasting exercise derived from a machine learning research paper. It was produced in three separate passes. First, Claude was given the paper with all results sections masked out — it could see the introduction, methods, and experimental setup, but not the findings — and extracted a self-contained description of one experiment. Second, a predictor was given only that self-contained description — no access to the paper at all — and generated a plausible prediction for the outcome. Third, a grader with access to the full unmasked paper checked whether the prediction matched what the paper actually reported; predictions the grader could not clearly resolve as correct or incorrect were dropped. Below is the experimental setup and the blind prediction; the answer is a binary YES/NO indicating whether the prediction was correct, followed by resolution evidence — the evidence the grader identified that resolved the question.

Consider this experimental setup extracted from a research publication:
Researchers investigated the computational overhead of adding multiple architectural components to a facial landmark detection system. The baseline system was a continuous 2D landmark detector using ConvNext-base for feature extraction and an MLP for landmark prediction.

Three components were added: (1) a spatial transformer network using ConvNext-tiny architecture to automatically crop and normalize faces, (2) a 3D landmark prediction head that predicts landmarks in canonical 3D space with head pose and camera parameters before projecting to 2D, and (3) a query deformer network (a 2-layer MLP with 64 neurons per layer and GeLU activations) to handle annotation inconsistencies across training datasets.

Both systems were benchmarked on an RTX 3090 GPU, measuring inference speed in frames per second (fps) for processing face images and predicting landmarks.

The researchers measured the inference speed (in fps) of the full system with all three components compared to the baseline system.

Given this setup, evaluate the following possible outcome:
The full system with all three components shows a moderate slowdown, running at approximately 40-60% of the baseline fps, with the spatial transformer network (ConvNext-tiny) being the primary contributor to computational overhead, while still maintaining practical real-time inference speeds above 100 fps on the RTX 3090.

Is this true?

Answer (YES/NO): NO